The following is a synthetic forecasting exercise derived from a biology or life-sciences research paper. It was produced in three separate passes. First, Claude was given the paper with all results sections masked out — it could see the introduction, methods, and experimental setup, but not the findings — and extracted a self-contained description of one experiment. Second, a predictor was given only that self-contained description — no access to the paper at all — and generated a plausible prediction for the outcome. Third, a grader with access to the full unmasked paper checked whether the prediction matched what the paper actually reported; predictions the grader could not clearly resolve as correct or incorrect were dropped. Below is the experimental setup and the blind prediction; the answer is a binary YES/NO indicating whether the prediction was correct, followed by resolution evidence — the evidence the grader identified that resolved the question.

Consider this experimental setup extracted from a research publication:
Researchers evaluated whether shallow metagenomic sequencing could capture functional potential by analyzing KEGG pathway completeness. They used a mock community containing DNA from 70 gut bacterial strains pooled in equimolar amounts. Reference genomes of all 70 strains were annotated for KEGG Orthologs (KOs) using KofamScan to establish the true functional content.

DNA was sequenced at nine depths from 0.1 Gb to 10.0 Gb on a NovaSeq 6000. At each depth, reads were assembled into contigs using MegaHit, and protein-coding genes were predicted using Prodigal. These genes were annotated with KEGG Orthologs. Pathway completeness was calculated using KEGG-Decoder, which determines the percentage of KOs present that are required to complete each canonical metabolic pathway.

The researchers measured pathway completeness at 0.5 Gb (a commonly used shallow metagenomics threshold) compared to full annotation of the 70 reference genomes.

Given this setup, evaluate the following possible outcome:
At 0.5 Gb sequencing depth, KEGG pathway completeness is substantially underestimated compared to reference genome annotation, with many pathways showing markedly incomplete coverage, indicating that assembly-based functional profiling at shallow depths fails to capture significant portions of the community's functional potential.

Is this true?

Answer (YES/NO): YES